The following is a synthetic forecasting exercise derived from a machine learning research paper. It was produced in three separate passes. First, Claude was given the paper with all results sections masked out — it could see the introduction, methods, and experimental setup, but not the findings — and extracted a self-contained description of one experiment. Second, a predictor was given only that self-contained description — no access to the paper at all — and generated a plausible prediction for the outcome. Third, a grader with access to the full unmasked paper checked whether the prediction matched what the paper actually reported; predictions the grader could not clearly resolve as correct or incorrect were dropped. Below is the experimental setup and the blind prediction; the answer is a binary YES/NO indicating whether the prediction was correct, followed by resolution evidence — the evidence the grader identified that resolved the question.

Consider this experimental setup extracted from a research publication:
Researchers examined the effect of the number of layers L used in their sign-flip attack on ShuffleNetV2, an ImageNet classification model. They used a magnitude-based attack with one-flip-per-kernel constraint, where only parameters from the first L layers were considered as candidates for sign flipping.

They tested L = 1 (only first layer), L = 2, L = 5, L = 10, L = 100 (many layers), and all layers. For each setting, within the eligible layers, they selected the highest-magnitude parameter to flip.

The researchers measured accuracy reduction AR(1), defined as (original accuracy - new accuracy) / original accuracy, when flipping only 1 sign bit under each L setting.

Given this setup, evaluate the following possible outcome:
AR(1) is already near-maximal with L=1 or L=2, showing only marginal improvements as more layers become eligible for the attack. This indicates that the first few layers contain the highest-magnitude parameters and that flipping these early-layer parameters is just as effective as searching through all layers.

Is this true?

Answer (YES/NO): NO